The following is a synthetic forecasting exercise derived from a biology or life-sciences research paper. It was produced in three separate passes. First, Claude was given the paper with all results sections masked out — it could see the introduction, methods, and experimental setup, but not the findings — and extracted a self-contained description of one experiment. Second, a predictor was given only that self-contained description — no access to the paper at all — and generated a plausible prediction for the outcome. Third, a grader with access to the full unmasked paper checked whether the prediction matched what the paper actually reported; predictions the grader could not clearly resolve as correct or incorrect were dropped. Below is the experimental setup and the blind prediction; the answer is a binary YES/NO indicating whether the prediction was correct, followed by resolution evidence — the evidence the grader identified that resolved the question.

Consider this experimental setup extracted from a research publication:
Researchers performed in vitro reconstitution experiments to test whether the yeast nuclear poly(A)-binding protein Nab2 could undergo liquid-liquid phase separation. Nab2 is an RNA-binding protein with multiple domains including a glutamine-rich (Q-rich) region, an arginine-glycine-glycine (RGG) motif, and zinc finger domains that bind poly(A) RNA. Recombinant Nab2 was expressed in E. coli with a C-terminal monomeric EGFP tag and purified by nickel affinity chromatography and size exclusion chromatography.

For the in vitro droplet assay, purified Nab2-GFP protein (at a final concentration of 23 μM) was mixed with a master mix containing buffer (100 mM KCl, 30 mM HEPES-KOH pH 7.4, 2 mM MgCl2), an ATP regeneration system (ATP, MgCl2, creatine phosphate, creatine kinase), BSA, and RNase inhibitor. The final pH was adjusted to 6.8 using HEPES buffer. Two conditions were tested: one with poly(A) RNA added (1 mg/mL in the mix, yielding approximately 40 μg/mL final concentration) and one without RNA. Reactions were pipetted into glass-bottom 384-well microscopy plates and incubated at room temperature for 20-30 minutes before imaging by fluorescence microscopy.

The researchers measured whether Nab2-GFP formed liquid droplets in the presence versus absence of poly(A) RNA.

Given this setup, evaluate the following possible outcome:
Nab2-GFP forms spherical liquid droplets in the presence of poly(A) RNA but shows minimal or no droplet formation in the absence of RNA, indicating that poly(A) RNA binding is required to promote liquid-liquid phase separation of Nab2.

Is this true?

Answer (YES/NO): YES